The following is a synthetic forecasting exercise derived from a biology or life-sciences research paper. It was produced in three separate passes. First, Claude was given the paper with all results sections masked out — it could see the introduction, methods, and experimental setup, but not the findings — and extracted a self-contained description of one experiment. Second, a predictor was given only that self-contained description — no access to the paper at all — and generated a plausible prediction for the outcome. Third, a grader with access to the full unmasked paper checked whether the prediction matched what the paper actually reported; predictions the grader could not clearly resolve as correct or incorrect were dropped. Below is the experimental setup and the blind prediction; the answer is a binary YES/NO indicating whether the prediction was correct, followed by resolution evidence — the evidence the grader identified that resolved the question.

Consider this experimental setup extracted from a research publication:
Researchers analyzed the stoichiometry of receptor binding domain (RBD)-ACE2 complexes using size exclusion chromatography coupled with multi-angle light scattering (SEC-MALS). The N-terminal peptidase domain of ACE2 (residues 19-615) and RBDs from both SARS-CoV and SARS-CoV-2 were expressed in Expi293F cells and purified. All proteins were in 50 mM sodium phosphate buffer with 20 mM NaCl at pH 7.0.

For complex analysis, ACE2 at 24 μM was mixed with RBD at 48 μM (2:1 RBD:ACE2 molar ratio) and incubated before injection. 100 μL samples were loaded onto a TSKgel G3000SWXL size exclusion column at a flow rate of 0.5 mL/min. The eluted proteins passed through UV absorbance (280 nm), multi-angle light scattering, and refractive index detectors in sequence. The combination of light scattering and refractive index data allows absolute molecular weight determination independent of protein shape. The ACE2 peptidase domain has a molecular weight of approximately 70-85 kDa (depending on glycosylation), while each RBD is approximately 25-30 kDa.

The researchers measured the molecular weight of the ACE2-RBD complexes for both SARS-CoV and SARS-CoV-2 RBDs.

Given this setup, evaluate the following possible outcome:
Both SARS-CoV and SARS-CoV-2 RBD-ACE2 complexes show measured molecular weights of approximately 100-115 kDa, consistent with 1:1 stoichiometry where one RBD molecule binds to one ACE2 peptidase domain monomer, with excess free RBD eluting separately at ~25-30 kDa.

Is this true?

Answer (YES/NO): YES